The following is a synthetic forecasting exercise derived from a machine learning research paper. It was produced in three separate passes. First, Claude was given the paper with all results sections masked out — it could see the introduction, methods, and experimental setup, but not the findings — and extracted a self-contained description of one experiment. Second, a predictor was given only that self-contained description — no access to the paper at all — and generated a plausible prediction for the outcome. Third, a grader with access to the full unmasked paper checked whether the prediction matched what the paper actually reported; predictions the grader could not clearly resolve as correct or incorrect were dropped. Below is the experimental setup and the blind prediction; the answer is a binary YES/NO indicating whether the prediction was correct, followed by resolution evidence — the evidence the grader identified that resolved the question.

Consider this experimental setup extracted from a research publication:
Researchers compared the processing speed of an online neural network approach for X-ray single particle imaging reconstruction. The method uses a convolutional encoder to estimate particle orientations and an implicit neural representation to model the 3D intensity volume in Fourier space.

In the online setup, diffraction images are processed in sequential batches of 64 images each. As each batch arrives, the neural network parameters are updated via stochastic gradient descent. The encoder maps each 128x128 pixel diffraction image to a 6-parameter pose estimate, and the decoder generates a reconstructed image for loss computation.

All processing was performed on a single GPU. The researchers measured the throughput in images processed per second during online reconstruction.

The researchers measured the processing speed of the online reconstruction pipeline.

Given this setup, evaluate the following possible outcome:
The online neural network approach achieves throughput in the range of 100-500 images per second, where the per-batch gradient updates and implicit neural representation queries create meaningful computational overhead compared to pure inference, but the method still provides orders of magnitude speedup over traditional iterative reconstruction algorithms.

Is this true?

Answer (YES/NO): YES